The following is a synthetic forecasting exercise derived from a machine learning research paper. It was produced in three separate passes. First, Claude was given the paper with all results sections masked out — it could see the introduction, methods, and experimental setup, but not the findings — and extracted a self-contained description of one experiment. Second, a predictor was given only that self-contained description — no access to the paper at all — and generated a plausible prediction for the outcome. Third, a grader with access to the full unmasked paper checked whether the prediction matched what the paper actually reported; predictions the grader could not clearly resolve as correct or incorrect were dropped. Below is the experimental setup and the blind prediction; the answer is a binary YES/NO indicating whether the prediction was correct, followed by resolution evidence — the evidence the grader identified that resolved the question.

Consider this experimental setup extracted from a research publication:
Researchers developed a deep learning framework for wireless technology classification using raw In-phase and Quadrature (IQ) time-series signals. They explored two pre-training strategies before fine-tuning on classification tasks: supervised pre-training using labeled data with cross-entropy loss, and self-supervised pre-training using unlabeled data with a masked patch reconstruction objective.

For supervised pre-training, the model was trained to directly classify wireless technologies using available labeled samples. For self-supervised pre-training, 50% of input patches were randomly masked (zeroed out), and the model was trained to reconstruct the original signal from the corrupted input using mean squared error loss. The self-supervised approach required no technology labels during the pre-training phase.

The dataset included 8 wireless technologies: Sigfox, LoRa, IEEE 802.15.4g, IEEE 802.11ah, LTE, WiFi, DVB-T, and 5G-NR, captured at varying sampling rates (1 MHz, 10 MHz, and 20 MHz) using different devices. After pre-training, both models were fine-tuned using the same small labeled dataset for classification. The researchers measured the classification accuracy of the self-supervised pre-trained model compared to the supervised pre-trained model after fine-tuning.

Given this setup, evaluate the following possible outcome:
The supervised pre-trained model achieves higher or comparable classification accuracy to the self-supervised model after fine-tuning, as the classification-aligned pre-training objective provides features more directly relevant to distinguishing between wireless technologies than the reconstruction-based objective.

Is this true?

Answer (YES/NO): NO